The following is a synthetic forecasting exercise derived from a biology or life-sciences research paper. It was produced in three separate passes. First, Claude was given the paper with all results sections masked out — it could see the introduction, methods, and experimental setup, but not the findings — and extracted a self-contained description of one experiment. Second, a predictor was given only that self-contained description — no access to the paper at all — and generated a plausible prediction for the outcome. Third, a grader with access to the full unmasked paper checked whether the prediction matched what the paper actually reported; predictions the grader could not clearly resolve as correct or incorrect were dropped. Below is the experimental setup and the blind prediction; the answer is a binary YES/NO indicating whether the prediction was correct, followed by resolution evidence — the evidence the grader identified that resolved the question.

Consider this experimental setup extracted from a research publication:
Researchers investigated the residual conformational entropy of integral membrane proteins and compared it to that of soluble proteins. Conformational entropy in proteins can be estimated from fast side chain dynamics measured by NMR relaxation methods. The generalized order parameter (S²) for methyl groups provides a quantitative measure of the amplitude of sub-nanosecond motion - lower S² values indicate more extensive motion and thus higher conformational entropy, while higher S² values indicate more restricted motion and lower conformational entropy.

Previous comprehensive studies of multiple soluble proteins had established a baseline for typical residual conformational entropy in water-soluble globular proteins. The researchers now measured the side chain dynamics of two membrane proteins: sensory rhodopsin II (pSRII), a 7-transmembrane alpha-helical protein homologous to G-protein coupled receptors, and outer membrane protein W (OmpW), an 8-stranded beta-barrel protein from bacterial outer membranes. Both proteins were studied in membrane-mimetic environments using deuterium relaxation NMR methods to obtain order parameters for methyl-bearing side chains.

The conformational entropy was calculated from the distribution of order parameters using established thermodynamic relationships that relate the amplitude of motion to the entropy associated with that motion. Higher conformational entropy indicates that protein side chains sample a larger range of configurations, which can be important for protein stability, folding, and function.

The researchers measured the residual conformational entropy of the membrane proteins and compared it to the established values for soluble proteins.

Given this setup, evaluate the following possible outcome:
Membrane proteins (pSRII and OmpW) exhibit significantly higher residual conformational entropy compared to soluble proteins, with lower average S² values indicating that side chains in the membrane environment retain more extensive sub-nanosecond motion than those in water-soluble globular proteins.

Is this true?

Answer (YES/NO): YES